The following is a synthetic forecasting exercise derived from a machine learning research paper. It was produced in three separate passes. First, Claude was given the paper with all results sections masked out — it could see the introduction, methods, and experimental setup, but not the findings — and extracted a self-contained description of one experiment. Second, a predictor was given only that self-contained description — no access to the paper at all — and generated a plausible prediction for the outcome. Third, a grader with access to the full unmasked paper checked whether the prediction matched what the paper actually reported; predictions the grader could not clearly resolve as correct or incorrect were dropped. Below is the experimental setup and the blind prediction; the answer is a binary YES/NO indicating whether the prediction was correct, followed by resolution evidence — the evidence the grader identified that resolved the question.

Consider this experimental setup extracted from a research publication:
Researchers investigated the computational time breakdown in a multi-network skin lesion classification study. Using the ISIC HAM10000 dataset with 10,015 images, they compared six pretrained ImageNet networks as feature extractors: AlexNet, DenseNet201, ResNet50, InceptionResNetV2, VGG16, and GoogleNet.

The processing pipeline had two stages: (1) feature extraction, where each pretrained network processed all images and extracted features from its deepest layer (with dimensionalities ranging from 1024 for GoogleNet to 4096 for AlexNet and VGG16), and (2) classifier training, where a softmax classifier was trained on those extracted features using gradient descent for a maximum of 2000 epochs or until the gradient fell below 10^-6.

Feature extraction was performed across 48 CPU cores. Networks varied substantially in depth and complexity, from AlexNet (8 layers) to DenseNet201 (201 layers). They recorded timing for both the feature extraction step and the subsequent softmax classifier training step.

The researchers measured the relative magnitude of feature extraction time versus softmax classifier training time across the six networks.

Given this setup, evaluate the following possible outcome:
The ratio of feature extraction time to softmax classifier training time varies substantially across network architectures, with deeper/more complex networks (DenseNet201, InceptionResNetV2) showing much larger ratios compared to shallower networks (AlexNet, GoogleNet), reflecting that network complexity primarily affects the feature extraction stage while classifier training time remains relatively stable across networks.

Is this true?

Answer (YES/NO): YES